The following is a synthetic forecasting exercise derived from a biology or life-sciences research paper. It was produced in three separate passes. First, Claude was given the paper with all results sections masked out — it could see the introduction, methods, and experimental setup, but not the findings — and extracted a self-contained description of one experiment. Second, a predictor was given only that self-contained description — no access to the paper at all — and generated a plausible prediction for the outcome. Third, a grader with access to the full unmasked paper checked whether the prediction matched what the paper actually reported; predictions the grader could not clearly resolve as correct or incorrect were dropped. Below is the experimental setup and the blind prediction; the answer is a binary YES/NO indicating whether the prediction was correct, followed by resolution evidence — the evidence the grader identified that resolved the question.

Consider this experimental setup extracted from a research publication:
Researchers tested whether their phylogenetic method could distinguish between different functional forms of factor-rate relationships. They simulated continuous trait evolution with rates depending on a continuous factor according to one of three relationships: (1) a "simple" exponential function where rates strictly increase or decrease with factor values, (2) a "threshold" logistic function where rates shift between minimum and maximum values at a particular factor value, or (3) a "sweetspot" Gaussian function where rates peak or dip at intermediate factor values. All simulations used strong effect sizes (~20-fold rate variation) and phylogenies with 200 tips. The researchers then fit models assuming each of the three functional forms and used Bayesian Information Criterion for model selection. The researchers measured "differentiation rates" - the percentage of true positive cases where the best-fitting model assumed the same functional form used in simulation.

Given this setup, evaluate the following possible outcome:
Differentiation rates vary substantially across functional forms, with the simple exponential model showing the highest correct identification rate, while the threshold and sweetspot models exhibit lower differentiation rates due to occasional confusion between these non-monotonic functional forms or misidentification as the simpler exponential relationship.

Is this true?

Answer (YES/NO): NO